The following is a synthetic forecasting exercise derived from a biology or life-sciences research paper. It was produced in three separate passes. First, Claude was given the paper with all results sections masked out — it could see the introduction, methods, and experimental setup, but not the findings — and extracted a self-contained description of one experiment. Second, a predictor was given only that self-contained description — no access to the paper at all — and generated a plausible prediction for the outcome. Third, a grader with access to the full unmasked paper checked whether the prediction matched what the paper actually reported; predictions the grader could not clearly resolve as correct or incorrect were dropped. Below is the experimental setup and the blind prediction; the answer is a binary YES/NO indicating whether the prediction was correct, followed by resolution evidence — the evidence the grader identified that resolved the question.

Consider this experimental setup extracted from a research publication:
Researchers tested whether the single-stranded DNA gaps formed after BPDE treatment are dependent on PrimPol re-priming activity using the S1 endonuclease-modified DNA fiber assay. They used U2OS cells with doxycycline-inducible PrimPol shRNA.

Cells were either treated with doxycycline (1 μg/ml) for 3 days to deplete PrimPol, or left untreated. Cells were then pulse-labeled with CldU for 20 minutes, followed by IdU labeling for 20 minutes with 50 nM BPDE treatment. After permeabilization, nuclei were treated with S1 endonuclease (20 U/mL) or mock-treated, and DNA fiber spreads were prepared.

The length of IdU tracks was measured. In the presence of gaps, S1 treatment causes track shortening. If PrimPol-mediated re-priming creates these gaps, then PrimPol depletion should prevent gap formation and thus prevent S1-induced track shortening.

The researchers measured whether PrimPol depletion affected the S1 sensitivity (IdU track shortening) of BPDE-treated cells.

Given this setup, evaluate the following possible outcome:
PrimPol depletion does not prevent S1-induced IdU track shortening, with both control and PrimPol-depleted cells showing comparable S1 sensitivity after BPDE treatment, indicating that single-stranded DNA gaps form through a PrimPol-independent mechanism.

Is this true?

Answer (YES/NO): NO